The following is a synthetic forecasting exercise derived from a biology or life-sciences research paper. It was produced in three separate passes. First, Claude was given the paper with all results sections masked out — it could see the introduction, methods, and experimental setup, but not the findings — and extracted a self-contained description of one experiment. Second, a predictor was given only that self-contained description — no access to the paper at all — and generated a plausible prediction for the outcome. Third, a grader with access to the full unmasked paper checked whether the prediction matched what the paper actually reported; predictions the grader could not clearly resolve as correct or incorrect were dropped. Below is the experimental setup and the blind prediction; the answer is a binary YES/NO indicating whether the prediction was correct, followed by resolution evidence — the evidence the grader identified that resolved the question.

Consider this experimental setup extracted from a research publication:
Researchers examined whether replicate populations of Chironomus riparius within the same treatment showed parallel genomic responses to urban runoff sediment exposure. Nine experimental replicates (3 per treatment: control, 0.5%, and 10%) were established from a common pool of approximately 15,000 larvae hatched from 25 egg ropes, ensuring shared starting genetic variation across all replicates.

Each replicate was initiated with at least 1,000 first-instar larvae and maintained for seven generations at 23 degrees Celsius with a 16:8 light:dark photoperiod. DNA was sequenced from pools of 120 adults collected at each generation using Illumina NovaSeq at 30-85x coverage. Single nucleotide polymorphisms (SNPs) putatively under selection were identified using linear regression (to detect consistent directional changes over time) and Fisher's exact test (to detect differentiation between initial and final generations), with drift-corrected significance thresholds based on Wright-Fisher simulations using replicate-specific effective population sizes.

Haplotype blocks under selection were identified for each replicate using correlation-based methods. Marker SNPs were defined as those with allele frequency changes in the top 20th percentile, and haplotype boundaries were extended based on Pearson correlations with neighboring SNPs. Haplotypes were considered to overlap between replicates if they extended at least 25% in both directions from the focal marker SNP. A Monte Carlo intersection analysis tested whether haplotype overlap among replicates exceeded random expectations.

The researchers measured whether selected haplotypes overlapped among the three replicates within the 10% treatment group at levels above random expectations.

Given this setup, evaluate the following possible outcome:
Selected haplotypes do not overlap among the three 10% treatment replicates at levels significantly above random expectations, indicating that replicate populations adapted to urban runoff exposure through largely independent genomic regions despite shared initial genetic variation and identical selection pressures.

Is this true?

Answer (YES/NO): YES